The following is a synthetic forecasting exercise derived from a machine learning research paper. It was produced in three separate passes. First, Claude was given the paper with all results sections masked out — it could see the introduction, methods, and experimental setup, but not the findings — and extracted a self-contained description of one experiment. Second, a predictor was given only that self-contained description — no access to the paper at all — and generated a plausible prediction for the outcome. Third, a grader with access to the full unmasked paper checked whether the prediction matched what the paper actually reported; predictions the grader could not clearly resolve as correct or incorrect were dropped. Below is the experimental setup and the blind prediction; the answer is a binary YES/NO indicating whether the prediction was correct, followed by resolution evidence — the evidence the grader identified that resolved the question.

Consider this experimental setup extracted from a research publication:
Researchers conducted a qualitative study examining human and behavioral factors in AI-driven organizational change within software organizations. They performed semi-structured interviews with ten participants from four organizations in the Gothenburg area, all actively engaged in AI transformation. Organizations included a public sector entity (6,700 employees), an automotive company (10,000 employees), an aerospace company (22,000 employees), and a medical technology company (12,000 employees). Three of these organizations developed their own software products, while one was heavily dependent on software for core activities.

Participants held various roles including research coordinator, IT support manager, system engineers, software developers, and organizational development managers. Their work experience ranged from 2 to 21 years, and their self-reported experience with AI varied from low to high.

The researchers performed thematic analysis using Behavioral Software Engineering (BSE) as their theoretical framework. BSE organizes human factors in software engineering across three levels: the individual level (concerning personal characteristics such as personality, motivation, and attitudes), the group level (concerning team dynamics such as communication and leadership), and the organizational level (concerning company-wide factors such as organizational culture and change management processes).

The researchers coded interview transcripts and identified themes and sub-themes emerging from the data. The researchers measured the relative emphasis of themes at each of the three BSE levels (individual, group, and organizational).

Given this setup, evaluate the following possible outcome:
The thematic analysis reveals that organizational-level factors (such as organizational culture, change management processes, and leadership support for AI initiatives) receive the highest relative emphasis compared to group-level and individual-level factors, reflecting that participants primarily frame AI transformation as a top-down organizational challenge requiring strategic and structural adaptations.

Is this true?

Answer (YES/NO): NO